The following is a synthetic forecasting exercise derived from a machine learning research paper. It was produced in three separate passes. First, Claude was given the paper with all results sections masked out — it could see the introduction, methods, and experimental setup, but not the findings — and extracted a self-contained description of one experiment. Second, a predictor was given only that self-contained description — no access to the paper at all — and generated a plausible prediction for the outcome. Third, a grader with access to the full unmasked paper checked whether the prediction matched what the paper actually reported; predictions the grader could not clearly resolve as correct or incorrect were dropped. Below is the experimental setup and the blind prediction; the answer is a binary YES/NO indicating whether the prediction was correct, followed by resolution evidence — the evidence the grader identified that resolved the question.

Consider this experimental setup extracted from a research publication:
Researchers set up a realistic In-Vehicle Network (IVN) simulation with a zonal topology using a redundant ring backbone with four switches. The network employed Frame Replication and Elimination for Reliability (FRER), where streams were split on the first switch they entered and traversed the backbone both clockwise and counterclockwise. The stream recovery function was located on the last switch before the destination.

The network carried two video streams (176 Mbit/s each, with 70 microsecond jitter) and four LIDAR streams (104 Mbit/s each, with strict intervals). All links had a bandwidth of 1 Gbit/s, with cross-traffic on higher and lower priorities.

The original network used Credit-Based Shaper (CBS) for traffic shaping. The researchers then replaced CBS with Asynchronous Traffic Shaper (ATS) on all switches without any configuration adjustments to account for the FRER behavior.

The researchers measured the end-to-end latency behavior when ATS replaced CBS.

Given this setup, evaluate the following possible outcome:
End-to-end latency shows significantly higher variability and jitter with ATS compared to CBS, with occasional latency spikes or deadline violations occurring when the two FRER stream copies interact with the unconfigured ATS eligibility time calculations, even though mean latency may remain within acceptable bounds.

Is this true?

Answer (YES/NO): NO